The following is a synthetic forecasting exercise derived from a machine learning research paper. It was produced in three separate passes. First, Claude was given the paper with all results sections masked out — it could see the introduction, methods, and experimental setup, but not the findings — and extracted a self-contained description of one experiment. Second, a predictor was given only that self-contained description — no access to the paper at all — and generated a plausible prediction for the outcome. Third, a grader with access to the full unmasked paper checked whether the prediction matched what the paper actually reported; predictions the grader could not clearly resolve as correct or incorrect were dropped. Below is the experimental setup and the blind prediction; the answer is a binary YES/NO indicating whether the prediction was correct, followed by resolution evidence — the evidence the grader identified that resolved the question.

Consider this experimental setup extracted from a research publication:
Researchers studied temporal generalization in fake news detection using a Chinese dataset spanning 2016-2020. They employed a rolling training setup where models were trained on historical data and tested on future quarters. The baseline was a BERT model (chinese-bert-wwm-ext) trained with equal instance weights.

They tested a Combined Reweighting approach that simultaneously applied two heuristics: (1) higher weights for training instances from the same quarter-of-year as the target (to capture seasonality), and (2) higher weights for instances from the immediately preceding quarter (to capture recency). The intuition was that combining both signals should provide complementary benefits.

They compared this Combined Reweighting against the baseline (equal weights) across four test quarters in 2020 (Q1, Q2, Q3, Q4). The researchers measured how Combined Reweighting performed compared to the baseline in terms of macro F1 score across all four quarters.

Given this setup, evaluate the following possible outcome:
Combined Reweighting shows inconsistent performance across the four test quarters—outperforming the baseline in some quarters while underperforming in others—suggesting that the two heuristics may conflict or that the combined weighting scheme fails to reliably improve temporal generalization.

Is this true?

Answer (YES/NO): YES